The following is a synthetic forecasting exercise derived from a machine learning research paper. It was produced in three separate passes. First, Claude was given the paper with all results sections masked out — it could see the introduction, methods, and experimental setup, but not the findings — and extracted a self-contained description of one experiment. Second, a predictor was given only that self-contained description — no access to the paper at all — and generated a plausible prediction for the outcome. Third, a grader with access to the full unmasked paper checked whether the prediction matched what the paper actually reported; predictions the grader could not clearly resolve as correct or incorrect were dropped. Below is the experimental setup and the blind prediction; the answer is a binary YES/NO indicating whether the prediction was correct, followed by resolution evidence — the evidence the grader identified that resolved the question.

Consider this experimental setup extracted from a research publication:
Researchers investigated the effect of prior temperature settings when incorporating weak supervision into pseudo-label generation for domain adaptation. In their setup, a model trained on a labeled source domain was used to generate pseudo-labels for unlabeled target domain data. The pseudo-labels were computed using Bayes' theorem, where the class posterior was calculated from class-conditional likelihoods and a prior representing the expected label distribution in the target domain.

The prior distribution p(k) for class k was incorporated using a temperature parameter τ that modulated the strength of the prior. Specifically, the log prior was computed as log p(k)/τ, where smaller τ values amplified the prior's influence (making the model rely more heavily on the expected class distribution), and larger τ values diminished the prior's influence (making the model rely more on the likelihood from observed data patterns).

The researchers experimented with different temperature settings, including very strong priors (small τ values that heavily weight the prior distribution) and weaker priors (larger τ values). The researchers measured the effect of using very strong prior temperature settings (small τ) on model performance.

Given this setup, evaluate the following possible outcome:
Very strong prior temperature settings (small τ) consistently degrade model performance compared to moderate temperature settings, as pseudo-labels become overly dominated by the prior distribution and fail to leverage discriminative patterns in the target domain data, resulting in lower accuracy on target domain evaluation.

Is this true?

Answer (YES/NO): YES